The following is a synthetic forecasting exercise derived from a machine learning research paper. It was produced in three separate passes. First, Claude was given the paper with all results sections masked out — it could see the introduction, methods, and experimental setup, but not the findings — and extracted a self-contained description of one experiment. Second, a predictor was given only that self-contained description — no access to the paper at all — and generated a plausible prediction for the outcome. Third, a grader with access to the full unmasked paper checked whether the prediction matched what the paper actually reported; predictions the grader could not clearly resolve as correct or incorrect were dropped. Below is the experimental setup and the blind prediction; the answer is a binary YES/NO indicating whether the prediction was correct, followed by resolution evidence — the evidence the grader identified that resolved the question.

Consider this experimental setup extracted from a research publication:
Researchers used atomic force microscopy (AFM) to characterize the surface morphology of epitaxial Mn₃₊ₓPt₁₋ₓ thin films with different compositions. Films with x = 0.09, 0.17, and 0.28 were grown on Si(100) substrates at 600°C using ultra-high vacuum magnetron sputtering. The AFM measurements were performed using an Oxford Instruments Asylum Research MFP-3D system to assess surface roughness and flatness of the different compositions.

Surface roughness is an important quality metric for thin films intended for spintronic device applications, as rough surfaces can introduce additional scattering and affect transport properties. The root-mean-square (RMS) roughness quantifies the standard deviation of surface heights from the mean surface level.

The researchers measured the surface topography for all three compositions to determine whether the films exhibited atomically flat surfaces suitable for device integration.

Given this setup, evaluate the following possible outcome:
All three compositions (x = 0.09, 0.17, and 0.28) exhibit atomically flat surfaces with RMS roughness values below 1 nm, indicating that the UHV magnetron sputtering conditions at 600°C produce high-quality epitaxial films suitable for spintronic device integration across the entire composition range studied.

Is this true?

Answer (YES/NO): YES